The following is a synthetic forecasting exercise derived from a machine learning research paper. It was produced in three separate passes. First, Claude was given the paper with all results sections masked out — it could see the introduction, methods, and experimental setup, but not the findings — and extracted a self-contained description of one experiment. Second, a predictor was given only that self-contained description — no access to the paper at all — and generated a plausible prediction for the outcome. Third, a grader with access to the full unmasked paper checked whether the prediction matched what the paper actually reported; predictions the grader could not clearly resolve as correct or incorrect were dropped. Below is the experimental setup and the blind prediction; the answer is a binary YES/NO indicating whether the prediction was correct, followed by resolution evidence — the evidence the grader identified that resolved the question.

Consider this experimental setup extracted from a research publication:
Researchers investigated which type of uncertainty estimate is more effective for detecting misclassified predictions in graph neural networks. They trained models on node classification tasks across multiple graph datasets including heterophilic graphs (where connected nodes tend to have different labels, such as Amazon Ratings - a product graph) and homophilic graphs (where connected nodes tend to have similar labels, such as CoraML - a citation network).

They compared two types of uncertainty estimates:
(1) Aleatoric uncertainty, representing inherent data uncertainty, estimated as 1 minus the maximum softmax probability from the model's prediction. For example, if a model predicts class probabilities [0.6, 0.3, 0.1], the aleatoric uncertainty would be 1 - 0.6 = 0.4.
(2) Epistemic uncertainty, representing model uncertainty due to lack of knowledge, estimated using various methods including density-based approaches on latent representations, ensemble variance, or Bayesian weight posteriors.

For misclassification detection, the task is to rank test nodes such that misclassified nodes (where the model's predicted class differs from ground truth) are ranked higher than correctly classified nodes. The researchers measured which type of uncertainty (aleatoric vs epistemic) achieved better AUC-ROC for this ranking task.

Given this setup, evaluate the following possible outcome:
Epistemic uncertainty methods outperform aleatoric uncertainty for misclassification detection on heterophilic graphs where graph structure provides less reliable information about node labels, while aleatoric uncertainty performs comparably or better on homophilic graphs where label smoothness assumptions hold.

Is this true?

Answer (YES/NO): NO